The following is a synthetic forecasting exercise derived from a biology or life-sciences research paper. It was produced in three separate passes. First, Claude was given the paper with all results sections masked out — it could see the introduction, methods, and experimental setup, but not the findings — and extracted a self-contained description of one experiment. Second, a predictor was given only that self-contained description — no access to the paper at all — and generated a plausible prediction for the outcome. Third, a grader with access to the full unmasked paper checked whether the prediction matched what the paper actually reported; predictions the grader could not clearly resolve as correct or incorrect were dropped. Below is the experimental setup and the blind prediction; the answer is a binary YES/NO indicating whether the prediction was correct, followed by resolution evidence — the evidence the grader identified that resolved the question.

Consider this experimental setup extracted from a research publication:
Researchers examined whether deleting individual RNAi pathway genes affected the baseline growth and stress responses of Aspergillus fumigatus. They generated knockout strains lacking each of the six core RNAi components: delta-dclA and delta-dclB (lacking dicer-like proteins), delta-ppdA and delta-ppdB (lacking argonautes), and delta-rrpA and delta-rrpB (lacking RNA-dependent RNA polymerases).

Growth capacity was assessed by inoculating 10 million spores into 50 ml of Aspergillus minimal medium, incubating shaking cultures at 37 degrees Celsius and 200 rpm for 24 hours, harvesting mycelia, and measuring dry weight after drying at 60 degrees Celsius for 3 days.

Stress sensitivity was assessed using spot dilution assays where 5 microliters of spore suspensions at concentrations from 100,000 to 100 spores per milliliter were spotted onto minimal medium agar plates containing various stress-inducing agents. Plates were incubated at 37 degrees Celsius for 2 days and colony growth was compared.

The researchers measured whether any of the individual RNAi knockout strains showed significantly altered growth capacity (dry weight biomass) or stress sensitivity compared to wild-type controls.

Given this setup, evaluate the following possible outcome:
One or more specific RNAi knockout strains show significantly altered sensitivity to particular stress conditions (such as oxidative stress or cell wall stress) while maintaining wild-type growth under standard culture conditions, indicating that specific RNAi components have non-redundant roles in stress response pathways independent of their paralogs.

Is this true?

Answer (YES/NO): NO